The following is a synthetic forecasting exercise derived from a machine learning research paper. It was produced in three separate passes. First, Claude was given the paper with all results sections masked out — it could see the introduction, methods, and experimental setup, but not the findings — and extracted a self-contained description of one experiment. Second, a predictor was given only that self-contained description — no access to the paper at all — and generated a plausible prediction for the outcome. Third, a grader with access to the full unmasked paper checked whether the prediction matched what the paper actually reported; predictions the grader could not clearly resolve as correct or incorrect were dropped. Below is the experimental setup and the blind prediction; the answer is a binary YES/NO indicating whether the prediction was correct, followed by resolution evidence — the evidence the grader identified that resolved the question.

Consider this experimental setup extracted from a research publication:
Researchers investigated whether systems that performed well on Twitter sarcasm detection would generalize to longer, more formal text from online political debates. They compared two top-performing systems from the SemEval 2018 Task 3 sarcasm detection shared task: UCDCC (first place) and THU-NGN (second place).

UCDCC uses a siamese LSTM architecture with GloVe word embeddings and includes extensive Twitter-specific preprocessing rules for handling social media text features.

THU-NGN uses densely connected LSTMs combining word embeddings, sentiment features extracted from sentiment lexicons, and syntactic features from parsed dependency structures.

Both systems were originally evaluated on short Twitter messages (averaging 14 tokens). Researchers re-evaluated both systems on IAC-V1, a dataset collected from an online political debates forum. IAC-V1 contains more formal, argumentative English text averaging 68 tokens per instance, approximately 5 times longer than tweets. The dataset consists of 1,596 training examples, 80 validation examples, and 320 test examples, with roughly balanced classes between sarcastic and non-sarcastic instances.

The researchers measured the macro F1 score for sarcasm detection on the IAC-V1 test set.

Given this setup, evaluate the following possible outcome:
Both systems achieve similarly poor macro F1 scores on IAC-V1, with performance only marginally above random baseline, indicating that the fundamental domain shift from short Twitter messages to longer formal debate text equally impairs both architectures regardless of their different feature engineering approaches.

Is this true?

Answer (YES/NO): NO